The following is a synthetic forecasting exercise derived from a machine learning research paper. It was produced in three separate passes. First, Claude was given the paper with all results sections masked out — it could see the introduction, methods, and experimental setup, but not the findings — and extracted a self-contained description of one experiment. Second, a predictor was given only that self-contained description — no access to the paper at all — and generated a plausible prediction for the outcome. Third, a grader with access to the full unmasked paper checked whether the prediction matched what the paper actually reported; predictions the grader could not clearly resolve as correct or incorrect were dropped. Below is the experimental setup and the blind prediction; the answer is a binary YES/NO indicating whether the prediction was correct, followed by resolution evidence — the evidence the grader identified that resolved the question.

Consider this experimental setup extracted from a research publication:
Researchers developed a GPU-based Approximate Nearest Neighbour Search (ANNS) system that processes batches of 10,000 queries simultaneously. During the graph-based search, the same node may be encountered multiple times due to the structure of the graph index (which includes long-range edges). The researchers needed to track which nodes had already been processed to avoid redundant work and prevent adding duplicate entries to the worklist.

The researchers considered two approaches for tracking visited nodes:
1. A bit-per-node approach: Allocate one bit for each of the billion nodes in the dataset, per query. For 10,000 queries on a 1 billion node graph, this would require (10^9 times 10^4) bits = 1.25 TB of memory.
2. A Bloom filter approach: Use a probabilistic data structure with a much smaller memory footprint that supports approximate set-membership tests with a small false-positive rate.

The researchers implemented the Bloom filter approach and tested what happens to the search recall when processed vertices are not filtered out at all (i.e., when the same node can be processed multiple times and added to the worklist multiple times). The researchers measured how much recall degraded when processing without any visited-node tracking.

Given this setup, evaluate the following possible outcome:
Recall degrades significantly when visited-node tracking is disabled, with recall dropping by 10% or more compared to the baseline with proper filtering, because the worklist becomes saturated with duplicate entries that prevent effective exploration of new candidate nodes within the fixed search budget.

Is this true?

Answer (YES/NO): YES